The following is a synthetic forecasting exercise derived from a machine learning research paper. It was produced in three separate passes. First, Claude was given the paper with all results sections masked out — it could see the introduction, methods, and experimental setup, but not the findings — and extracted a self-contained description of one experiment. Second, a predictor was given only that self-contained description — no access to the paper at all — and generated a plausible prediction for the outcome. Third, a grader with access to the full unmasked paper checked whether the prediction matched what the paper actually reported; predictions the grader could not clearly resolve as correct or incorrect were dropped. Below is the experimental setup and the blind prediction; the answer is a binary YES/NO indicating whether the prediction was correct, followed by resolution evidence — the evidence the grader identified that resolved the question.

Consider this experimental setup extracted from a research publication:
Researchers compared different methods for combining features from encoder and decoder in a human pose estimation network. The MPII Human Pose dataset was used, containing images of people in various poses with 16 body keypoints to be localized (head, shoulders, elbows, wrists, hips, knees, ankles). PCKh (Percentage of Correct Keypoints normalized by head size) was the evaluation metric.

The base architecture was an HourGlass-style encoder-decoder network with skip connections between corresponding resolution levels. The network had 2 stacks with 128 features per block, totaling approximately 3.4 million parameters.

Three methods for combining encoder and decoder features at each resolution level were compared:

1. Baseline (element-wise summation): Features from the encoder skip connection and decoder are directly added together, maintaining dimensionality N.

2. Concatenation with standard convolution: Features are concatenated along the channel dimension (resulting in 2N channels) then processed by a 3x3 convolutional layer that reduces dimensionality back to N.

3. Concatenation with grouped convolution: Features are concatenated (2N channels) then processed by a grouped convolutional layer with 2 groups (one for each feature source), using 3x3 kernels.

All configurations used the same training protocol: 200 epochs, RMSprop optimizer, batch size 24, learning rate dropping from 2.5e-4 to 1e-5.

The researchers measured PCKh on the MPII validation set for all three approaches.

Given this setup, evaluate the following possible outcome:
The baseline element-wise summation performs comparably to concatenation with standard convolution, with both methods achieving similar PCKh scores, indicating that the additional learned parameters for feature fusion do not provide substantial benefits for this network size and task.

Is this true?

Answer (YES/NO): NO